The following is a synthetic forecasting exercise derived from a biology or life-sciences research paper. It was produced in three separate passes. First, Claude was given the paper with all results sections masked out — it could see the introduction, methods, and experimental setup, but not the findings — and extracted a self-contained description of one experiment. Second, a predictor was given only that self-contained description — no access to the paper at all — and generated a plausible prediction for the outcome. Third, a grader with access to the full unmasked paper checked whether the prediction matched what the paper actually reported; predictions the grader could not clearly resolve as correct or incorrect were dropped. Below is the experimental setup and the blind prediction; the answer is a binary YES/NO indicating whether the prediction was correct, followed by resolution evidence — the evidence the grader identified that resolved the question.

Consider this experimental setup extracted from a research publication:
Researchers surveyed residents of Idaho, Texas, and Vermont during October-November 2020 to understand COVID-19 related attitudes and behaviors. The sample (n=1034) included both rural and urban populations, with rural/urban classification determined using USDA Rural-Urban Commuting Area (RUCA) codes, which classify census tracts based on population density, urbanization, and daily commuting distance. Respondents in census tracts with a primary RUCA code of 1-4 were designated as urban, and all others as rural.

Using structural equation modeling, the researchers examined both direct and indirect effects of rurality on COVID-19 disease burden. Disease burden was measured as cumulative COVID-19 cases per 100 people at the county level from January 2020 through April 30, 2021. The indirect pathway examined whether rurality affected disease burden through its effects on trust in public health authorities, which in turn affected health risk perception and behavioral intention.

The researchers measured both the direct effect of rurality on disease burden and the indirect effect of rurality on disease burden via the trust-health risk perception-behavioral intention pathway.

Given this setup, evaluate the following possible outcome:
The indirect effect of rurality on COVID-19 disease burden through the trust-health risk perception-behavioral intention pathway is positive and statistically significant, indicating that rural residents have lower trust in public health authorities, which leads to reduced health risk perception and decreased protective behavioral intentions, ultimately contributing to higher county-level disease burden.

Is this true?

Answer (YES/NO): NO